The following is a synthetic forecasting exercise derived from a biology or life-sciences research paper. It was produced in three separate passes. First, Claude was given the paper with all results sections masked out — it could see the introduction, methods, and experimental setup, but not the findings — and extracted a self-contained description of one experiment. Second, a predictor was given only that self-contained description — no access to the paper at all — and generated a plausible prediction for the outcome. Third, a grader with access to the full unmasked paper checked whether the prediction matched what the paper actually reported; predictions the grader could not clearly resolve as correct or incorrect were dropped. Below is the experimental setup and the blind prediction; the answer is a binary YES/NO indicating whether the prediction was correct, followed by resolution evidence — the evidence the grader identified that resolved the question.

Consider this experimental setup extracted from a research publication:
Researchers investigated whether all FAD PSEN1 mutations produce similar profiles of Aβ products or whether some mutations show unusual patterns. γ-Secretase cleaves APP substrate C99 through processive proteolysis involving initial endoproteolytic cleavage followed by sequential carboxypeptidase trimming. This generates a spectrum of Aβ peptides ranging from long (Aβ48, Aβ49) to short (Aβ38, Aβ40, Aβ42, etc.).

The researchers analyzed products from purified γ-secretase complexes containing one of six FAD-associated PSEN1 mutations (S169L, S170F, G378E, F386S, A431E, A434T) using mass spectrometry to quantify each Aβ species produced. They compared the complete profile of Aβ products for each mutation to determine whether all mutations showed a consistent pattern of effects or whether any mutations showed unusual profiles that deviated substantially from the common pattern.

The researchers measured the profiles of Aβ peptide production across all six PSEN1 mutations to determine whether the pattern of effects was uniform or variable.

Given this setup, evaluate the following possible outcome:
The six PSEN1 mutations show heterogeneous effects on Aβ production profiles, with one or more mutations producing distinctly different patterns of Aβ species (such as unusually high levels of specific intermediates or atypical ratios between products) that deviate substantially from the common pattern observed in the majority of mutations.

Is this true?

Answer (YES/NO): YES